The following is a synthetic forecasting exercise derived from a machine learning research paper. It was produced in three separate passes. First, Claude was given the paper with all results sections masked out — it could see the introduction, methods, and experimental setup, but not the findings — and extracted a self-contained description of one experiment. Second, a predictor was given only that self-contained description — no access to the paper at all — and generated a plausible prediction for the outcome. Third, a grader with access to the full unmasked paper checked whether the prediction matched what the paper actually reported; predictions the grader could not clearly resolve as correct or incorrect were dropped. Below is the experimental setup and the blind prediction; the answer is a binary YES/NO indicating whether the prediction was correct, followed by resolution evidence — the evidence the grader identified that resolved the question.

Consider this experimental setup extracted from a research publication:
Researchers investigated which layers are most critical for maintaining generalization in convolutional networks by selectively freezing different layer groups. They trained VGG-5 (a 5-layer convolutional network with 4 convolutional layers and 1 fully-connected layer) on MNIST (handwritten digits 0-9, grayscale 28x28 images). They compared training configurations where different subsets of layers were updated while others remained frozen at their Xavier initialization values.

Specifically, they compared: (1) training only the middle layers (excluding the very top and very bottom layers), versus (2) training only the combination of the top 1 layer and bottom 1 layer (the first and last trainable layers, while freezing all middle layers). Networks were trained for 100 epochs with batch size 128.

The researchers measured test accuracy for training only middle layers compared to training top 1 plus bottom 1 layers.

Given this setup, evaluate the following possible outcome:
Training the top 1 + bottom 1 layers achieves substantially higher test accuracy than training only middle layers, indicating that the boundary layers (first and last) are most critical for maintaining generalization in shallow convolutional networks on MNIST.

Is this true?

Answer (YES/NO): NO